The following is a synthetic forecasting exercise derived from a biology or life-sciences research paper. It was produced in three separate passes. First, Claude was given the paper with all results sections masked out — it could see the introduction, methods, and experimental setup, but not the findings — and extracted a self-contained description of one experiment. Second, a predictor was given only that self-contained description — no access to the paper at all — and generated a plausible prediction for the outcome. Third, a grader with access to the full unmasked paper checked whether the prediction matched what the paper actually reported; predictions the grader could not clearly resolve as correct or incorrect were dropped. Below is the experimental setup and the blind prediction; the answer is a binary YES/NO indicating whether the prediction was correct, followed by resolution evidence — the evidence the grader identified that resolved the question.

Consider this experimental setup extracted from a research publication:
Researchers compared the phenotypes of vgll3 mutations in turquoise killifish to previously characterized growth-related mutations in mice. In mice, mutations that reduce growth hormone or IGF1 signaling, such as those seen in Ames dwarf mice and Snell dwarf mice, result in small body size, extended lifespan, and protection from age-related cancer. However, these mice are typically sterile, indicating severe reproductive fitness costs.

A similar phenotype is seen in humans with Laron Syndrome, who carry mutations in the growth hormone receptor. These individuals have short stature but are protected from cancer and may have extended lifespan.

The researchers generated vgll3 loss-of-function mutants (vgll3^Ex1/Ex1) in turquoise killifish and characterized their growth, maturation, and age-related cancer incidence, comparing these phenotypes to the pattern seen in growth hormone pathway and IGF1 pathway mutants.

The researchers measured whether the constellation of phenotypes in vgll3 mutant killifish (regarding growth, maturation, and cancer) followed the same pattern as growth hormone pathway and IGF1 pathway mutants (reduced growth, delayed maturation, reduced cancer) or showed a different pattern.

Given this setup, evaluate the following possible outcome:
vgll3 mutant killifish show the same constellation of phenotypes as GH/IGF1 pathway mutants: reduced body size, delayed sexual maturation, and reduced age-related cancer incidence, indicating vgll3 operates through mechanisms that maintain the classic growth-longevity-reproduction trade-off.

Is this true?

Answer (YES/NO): NO